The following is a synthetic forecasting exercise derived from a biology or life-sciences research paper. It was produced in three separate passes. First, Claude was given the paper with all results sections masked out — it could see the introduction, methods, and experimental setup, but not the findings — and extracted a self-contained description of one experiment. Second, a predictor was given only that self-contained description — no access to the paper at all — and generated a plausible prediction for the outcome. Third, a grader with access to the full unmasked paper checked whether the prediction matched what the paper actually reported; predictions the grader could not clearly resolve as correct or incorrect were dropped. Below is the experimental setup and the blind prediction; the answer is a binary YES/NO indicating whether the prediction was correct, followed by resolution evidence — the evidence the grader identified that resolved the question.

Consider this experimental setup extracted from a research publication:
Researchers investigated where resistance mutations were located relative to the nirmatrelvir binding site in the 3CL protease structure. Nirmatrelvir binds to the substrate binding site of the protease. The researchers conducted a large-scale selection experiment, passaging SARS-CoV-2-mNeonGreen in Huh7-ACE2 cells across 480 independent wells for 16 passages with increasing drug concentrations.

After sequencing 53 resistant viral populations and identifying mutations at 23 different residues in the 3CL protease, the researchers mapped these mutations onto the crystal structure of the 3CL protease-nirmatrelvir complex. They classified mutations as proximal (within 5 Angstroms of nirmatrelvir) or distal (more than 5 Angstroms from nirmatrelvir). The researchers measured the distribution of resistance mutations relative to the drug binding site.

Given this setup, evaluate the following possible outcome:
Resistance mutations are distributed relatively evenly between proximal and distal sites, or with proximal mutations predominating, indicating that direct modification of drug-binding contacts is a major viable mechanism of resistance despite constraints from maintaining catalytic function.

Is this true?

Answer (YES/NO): NO